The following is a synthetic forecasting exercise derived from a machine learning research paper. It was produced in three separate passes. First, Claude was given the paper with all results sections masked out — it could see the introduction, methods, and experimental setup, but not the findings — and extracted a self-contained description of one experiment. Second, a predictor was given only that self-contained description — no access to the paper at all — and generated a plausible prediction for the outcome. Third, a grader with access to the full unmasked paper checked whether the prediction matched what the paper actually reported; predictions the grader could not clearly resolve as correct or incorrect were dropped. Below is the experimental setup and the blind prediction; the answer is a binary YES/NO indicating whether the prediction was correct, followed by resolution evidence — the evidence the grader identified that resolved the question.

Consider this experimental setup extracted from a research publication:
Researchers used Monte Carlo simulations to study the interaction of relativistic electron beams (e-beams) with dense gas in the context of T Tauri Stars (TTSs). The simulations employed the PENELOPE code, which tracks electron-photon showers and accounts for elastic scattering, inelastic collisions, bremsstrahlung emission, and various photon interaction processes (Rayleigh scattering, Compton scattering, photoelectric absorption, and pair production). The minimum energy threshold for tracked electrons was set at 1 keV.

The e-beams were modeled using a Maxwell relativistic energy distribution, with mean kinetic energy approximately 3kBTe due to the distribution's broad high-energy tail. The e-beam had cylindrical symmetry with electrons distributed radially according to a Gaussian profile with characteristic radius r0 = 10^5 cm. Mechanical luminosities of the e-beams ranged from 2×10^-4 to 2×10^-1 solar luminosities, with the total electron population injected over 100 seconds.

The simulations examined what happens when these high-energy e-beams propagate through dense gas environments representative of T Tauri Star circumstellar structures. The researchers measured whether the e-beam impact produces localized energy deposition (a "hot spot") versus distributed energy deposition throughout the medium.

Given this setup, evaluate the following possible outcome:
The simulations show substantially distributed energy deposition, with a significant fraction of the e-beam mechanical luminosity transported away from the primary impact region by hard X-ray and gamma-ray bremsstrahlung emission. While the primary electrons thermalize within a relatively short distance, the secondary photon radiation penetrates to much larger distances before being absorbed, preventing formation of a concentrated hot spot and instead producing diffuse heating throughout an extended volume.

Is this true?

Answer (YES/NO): NO